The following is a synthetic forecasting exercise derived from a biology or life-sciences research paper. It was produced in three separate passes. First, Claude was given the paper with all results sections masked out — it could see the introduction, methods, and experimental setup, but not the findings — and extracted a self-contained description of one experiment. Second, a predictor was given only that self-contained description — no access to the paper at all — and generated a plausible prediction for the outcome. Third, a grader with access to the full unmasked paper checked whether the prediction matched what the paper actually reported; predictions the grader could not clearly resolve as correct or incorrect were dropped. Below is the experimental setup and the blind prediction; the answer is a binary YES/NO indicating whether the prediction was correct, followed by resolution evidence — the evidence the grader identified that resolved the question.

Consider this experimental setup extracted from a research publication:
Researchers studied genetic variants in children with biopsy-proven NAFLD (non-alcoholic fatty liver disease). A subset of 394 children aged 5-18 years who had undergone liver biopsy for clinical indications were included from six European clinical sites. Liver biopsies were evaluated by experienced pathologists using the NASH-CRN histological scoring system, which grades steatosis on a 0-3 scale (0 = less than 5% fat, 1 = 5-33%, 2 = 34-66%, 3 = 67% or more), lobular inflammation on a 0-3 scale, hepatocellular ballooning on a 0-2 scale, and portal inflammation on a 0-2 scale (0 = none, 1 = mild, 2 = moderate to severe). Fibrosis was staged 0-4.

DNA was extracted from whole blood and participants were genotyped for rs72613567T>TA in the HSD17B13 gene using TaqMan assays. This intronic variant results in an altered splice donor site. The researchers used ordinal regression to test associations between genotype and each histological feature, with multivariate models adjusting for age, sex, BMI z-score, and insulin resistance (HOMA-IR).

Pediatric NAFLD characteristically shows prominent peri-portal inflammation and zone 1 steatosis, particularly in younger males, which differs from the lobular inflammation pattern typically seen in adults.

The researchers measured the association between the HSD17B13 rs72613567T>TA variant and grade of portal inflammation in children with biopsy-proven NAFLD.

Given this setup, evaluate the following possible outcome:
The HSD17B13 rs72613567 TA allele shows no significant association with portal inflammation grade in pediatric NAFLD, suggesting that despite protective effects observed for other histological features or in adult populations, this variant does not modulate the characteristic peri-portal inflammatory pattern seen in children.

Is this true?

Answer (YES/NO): NO